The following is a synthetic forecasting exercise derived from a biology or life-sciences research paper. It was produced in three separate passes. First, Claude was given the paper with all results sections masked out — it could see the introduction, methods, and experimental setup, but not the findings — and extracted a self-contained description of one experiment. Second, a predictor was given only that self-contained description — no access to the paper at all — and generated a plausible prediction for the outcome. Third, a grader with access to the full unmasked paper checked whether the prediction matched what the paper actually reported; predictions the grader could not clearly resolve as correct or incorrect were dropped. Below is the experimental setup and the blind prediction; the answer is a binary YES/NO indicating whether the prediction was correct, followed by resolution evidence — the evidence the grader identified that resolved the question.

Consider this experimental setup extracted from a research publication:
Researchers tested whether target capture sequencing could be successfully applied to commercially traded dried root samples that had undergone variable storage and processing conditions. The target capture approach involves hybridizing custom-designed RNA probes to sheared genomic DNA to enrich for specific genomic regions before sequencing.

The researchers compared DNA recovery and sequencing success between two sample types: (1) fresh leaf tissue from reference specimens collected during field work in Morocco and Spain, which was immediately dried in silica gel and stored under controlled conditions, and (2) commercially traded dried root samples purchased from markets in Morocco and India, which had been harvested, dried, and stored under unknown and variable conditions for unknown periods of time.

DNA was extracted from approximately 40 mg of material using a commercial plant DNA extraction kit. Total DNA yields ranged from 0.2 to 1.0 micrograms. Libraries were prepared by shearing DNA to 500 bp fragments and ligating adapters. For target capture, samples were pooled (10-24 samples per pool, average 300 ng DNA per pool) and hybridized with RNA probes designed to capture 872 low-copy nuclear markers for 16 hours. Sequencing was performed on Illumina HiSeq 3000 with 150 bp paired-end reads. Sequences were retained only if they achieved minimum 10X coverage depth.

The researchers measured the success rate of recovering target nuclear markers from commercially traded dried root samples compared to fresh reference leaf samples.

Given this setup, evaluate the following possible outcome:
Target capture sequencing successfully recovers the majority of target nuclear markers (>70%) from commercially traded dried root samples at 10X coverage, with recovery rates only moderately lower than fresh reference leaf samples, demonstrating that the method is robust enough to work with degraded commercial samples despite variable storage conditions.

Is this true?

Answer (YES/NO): YES